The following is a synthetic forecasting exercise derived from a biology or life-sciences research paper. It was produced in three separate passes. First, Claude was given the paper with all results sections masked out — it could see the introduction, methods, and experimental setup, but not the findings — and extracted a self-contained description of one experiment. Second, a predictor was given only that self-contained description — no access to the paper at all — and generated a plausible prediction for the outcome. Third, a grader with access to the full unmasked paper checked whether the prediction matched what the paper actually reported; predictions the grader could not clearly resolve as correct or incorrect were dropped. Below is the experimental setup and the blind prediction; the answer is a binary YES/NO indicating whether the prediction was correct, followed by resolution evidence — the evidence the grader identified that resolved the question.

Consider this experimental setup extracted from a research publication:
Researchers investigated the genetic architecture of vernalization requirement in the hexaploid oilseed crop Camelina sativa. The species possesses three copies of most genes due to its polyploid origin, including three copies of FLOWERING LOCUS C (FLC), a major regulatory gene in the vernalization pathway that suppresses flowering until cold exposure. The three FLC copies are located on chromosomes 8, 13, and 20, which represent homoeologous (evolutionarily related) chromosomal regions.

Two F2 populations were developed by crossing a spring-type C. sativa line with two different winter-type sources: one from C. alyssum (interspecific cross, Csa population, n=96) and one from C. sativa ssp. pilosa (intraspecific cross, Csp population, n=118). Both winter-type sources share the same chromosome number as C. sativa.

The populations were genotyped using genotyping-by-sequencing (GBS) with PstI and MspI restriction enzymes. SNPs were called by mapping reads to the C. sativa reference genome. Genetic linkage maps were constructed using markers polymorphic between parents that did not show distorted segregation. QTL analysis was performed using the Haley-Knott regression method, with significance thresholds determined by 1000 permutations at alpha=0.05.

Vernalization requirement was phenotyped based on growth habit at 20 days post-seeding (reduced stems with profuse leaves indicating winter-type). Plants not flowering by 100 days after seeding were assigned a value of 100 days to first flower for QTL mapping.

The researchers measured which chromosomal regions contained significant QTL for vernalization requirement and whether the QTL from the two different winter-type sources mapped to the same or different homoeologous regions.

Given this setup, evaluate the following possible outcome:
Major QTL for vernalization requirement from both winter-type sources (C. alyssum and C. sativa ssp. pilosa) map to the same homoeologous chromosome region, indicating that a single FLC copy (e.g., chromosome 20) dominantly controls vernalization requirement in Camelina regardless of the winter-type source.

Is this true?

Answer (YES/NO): NO